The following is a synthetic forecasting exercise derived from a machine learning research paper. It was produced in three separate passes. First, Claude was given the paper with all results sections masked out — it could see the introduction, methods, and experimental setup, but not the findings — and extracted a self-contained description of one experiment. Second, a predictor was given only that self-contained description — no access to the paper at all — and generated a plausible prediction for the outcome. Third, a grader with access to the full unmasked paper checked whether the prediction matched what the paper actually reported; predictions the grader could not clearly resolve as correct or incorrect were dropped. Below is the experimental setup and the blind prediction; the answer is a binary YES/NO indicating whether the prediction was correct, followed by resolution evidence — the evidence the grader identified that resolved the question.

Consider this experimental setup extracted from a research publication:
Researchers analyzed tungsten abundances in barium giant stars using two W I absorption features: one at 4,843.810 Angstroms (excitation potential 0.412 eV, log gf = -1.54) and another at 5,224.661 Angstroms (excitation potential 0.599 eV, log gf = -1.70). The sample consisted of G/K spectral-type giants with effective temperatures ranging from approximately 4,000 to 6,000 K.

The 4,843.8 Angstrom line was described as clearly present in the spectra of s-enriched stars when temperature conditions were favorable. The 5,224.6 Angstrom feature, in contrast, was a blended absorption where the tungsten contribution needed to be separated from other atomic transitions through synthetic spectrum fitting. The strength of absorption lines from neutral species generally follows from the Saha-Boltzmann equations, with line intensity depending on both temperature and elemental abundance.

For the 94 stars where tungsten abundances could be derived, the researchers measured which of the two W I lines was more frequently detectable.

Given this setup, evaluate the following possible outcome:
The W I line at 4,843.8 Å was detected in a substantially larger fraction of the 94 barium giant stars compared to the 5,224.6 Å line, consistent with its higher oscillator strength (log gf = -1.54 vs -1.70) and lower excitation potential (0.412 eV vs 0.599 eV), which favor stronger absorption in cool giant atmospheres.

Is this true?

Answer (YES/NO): YES